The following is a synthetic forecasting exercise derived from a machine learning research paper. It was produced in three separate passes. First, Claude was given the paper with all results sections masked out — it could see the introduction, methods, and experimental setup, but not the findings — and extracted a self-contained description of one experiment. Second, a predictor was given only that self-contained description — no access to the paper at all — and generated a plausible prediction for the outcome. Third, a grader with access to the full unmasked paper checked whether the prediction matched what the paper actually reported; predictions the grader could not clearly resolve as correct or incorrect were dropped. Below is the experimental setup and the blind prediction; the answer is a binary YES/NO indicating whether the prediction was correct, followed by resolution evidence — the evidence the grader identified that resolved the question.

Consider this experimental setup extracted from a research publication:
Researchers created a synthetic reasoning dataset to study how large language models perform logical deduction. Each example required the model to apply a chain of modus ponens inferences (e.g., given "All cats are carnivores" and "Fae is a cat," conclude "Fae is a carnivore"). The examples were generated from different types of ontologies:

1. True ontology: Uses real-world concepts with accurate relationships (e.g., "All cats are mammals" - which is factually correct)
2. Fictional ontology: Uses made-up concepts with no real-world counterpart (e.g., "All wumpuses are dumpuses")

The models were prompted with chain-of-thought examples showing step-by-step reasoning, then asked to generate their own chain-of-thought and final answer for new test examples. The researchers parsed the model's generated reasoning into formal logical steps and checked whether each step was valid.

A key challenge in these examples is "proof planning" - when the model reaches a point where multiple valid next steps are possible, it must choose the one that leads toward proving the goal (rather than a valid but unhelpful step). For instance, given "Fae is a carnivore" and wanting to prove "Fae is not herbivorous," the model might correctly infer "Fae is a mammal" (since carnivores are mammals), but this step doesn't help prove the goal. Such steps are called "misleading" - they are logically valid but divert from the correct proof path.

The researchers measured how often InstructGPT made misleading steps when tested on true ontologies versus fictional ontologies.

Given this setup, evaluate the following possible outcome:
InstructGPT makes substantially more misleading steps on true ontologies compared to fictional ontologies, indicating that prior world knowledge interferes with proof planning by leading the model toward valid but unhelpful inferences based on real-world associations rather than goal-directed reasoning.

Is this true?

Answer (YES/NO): NO